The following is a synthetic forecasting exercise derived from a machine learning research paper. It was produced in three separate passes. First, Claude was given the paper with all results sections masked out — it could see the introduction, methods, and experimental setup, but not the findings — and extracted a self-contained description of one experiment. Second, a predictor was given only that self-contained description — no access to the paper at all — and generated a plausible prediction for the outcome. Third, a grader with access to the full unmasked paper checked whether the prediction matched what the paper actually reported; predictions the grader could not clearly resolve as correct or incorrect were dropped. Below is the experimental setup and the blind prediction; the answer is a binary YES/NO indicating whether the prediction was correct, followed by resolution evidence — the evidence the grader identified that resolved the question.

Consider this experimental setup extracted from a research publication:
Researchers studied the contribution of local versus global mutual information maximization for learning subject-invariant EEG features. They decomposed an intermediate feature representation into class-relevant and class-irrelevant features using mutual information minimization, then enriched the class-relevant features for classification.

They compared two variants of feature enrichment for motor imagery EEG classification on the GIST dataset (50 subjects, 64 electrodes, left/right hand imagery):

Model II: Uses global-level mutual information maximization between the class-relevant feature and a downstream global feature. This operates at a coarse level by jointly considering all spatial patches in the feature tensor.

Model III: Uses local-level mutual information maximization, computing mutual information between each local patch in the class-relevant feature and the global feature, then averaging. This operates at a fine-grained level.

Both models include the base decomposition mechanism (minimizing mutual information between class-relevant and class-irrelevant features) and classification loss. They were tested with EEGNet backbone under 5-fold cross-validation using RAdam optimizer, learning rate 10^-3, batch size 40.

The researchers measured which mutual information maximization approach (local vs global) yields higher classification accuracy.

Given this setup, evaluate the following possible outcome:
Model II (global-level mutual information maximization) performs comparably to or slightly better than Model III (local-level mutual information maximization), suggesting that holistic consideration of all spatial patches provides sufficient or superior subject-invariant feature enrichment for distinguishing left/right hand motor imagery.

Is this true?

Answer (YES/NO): YES